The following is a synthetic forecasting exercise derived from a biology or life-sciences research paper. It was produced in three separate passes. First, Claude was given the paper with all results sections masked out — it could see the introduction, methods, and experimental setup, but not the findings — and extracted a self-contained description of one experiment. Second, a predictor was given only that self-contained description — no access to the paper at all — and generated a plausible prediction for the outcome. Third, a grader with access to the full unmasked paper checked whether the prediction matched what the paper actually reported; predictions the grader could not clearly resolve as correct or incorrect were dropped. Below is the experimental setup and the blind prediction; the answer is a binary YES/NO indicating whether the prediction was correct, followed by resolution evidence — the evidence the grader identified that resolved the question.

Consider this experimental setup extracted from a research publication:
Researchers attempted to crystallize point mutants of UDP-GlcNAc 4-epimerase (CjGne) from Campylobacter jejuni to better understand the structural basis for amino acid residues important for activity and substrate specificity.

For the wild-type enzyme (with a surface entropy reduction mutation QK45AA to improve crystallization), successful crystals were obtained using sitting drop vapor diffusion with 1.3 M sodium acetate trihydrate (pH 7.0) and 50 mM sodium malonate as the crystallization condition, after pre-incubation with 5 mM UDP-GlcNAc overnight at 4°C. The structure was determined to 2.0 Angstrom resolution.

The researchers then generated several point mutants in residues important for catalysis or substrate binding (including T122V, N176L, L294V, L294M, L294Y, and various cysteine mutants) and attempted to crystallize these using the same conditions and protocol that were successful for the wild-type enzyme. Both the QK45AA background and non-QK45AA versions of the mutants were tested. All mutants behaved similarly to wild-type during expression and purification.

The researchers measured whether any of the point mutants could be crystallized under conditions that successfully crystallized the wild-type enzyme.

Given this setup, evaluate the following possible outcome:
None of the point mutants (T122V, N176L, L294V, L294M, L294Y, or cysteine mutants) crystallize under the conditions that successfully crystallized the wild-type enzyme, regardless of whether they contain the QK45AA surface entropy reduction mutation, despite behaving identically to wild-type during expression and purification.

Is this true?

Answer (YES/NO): YES